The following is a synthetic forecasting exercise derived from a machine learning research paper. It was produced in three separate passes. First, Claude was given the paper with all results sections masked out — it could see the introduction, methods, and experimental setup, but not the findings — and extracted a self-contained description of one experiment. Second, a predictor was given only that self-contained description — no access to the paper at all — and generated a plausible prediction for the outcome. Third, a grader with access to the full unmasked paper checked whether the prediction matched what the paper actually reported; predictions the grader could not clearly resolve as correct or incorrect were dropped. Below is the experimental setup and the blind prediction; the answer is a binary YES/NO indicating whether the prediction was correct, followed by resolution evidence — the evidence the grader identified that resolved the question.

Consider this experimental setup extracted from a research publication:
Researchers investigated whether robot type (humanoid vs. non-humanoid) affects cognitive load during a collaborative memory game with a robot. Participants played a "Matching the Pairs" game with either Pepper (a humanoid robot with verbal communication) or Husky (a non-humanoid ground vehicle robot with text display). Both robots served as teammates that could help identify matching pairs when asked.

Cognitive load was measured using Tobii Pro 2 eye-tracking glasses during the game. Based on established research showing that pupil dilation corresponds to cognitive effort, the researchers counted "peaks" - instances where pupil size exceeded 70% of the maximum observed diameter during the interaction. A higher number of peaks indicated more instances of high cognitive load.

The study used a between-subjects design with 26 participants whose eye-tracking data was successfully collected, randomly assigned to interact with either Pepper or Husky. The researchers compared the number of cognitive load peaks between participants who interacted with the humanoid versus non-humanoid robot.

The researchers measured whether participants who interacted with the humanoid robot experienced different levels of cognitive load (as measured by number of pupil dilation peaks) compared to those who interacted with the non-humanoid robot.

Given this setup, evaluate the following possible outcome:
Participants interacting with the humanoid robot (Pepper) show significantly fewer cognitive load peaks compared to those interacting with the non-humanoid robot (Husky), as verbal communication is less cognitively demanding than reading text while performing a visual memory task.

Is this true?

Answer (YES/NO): NO